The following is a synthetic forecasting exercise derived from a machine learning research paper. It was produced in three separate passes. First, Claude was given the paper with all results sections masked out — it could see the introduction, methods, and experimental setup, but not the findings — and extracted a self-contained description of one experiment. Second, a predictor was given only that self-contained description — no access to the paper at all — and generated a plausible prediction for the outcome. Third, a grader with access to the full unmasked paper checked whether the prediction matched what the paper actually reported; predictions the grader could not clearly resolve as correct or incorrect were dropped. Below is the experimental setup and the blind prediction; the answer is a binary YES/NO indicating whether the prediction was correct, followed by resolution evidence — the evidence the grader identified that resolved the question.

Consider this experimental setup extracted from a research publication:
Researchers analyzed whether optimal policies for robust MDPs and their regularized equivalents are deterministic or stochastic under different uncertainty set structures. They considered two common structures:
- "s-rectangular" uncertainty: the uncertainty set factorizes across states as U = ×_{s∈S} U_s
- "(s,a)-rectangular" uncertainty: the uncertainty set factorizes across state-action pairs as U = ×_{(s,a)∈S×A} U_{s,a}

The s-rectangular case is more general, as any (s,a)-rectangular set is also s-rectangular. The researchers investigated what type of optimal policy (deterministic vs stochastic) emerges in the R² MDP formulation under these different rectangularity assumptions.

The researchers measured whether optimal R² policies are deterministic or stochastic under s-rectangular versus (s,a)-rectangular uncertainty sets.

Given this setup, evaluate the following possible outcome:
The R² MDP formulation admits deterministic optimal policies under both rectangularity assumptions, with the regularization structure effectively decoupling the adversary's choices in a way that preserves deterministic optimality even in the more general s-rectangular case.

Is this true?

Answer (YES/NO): NO